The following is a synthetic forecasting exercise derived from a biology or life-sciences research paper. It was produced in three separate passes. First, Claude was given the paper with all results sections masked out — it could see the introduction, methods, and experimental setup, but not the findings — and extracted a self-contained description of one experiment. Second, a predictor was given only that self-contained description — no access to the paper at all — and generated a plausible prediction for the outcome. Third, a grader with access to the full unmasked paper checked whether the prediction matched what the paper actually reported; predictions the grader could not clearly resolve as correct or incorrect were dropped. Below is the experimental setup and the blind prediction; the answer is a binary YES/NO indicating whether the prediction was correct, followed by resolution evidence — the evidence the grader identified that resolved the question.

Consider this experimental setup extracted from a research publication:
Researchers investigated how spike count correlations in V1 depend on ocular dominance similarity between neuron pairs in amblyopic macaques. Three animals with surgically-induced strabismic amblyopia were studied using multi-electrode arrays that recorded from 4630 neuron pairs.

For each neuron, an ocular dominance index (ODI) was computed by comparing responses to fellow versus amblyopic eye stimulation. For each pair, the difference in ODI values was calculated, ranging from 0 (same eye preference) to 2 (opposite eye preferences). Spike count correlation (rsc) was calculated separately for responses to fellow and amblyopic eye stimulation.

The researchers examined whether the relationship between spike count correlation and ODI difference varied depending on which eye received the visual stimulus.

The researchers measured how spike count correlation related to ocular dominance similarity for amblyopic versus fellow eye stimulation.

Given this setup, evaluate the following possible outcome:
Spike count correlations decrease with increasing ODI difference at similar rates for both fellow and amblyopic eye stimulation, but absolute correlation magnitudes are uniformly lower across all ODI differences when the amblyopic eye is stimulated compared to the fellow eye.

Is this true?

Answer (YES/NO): NO